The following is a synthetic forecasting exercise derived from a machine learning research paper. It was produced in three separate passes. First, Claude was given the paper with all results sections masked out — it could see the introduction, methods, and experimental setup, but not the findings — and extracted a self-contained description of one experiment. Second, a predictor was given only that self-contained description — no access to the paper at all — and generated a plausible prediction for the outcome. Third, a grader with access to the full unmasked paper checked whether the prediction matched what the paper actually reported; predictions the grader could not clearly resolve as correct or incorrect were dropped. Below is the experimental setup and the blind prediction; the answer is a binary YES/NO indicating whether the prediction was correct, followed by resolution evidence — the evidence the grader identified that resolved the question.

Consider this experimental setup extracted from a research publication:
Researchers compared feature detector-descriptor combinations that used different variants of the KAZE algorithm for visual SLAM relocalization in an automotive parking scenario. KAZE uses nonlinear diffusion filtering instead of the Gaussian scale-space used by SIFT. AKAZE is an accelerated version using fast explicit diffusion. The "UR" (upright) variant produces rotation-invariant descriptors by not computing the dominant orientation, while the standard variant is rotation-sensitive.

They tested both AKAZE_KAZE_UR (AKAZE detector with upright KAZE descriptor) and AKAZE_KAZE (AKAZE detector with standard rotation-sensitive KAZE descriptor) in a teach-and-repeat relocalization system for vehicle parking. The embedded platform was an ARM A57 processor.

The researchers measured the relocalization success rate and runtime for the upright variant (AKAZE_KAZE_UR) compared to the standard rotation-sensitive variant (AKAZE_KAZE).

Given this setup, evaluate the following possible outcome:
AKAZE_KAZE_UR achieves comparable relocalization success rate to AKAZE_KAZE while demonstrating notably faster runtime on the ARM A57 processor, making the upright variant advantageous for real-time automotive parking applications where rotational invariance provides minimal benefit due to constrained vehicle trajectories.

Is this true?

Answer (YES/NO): NO